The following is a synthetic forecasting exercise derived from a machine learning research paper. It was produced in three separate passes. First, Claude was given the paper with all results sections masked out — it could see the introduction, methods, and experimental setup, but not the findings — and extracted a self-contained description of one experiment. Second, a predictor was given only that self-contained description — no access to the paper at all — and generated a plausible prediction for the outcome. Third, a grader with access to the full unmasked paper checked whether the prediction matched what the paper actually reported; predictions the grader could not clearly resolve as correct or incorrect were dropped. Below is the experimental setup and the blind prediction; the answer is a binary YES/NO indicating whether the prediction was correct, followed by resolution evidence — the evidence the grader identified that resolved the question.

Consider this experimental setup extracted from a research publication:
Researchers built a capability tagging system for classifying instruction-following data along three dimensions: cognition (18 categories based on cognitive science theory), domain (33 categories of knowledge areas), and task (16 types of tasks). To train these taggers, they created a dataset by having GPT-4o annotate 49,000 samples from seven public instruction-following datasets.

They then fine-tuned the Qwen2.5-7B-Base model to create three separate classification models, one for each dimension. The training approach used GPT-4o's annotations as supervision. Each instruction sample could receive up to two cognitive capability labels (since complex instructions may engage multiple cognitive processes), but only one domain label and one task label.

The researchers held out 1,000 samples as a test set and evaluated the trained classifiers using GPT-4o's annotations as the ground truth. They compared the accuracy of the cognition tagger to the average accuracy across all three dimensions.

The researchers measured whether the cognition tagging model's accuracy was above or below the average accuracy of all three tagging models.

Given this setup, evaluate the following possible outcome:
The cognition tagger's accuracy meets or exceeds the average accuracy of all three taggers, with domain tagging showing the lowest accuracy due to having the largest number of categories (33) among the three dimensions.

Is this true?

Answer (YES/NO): NO